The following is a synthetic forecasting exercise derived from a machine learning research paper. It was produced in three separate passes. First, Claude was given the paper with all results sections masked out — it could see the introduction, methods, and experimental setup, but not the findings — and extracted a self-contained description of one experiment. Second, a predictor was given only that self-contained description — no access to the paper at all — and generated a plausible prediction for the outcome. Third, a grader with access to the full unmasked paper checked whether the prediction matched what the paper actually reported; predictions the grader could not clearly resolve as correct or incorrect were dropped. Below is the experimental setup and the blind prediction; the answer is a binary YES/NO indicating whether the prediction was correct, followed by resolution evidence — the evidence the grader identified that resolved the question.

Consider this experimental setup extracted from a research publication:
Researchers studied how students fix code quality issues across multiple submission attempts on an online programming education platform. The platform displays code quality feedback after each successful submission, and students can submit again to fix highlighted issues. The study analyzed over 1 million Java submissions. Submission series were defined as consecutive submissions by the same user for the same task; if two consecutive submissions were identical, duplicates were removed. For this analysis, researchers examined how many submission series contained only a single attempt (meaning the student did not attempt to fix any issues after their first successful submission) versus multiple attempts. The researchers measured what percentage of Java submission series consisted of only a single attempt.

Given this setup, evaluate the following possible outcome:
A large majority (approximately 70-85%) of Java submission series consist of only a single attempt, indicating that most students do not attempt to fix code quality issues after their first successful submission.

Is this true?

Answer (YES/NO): YES